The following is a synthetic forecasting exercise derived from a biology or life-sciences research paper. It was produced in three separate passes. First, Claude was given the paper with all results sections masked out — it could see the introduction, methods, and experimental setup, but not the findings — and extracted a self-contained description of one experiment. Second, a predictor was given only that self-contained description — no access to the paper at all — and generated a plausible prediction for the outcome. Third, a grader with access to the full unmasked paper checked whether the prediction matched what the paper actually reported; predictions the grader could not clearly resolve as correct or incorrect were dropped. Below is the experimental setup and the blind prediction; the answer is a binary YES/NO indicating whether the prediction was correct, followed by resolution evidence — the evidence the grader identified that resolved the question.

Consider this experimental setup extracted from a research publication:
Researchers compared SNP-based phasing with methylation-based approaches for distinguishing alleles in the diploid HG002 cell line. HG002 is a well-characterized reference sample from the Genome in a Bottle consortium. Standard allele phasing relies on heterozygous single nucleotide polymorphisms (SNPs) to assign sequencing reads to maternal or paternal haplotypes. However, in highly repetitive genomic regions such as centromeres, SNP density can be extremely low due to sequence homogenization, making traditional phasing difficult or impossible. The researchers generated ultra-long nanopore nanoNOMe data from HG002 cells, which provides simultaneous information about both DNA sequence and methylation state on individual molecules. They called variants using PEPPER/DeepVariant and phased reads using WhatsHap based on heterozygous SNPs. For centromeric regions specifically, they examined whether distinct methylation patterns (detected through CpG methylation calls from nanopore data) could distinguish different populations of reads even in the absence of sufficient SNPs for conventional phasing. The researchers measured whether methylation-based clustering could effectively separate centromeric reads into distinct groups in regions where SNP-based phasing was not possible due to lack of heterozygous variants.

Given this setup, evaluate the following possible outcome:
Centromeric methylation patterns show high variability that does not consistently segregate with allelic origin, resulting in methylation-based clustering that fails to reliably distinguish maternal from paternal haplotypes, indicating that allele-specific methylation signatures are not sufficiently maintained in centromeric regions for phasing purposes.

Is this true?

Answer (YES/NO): NO